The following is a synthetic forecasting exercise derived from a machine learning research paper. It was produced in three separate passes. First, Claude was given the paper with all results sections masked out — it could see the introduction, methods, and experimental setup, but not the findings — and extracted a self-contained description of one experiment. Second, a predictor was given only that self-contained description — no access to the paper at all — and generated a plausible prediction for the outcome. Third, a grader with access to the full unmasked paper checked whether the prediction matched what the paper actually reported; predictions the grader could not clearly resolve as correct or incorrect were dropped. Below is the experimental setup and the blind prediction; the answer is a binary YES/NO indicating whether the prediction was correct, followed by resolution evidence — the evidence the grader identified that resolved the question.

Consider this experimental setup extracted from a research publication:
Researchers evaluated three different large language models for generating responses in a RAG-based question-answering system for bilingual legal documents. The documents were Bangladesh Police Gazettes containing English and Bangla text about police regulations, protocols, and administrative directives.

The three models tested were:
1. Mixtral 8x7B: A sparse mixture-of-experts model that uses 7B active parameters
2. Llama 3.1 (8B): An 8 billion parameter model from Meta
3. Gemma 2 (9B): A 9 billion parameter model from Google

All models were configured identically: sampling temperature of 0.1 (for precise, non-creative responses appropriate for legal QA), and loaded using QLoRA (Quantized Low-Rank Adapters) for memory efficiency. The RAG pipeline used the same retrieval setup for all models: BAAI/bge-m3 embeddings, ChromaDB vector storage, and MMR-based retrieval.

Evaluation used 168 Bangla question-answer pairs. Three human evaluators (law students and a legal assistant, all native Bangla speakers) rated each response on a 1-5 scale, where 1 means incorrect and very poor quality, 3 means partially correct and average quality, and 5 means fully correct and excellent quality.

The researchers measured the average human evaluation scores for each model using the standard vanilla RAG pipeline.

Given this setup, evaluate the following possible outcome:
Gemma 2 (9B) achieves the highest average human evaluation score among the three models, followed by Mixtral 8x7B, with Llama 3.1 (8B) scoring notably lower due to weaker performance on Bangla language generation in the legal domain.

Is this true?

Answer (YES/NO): NO